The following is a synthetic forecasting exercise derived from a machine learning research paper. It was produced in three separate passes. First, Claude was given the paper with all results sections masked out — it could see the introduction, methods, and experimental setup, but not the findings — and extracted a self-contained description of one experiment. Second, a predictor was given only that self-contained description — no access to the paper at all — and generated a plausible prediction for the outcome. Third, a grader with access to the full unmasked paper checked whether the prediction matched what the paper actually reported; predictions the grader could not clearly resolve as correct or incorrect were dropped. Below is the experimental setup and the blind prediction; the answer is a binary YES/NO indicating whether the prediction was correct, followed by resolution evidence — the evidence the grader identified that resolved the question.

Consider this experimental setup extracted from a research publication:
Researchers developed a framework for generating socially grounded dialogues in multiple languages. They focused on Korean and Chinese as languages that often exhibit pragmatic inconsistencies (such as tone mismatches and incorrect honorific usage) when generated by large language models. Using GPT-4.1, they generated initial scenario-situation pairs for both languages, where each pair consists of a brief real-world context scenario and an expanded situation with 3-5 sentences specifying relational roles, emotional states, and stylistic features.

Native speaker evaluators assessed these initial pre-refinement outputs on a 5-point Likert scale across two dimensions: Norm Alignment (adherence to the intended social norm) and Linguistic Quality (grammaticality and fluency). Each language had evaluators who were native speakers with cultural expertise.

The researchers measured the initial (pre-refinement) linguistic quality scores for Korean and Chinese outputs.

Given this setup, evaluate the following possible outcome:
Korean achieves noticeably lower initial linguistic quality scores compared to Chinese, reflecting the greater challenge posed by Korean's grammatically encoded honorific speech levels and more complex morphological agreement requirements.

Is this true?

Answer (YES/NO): NO